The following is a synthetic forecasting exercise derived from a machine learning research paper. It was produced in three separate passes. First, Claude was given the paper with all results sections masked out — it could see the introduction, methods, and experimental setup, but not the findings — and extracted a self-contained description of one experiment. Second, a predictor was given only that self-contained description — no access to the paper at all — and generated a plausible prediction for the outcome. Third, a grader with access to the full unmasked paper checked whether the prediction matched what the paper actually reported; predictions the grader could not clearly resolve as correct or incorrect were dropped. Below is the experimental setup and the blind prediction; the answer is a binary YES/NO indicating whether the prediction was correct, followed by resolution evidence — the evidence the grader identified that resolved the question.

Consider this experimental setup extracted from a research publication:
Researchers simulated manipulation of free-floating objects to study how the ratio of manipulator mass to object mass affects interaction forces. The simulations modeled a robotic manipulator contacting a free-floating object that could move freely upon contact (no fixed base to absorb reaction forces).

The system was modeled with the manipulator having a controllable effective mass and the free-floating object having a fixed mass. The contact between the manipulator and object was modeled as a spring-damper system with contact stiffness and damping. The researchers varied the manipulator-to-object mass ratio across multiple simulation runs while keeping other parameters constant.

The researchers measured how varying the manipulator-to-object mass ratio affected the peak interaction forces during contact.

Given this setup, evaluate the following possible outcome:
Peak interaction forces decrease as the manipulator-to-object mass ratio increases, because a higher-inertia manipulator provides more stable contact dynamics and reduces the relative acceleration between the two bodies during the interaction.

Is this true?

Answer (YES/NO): NO